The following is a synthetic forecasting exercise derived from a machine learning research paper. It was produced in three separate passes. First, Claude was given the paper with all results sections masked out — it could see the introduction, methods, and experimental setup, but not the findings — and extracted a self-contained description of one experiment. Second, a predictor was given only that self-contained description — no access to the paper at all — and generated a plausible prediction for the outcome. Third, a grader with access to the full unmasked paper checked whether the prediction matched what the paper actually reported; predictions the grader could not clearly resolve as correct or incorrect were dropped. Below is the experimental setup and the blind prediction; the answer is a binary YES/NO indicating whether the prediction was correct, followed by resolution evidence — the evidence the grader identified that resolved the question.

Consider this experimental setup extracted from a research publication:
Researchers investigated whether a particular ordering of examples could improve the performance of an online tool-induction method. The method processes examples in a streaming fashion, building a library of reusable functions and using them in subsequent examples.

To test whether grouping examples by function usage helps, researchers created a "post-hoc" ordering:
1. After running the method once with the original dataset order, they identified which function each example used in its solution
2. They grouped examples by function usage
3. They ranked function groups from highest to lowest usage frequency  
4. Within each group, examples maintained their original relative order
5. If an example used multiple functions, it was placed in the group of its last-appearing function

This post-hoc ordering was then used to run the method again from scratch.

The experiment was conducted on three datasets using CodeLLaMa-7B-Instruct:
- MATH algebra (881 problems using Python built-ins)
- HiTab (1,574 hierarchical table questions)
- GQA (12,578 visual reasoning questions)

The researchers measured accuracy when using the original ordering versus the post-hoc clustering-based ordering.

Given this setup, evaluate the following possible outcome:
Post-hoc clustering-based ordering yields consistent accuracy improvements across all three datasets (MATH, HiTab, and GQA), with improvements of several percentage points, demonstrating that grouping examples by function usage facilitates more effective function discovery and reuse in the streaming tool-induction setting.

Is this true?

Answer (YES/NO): NO